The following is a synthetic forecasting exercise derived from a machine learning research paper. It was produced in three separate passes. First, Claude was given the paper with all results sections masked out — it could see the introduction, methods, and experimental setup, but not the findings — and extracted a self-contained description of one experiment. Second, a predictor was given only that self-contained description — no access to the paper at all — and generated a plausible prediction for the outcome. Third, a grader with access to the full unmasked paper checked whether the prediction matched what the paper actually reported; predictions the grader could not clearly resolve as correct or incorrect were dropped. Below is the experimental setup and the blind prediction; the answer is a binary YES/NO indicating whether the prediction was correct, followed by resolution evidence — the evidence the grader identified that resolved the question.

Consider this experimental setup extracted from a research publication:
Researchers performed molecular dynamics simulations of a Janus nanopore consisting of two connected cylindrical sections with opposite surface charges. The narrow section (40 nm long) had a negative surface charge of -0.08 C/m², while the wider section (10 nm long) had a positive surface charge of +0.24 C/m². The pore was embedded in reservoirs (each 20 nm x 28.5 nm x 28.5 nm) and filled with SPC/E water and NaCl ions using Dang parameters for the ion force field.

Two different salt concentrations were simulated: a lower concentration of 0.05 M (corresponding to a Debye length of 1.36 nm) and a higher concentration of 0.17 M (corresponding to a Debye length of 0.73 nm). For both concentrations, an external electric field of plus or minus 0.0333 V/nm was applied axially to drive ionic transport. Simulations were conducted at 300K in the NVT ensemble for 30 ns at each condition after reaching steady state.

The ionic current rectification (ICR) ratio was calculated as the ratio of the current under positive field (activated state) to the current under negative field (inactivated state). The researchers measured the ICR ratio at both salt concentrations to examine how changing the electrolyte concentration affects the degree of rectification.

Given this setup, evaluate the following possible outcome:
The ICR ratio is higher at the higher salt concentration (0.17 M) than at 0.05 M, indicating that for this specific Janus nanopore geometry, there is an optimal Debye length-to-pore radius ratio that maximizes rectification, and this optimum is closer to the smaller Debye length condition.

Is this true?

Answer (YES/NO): NO